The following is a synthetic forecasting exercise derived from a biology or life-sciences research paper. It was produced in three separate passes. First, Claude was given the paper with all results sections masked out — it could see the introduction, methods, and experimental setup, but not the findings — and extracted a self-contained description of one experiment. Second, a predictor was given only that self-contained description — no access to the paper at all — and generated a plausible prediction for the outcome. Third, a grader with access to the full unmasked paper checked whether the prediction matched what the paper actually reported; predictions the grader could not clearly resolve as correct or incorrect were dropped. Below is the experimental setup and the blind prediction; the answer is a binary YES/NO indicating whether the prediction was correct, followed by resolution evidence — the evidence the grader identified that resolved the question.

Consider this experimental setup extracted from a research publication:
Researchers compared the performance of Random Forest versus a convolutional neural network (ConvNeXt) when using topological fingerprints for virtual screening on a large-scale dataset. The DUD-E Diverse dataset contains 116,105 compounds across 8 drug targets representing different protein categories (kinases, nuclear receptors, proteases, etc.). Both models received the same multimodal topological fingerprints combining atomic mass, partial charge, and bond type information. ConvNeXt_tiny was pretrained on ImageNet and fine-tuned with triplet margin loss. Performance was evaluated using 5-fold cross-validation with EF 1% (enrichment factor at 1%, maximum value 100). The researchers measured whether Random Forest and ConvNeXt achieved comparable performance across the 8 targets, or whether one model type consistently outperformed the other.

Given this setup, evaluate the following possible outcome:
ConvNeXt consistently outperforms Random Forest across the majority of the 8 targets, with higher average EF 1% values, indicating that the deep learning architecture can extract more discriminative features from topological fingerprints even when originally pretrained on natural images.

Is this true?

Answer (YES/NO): NO